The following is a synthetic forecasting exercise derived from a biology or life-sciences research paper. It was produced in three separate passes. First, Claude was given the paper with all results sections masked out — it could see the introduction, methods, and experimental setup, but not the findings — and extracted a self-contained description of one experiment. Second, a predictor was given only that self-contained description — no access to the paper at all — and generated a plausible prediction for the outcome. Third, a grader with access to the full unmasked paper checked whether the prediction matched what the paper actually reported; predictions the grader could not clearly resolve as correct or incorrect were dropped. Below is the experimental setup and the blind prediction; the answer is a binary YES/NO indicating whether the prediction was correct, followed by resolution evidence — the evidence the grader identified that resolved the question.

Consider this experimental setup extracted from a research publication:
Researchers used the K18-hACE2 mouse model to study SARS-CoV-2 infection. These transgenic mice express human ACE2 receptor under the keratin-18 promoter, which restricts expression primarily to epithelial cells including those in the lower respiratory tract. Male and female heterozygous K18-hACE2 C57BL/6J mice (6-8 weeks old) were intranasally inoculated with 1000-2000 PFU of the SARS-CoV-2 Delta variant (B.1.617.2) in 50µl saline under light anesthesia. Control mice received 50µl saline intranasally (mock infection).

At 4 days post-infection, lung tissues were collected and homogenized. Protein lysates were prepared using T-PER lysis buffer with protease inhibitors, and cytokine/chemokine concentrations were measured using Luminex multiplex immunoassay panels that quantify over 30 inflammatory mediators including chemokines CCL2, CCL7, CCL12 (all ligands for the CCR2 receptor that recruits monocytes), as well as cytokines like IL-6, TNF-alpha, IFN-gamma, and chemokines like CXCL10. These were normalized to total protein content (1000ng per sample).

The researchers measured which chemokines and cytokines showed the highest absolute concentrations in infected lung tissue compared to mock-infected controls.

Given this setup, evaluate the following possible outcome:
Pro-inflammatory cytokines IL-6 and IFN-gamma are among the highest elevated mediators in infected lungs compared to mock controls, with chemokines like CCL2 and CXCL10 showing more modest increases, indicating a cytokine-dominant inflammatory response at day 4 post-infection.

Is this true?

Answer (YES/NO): NO